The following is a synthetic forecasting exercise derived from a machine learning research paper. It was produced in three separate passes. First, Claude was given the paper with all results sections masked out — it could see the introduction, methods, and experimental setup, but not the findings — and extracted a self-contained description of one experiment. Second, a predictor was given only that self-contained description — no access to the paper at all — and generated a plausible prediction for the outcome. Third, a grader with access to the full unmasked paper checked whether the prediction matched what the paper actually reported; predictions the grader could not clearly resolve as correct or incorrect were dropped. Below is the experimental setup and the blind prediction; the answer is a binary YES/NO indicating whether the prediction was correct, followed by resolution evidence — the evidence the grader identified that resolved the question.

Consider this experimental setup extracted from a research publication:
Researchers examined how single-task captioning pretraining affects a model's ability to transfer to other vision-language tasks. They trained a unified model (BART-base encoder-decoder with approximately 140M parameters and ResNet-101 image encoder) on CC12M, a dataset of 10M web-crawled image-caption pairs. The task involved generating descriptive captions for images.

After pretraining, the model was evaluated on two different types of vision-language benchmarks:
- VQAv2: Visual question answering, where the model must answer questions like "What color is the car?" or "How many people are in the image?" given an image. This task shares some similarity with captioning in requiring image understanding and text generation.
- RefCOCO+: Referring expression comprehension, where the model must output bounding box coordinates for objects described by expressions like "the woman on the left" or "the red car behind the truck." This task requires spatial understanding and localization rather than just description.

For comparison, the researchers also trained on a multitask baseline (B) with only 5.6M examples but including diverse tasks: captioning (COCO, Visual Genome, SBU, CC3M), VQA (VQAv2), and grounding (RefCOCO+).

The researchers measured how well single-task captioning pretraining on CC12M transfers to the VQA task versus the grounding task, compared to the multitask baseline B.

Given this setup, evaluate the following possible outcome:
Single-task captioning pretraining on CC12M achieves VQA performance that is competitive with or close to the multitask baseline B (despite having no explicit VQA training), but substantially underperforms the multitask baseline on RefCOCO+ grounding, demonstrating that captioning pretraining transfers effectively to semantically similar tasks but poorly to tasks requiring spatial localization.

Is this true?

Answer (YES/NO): YES